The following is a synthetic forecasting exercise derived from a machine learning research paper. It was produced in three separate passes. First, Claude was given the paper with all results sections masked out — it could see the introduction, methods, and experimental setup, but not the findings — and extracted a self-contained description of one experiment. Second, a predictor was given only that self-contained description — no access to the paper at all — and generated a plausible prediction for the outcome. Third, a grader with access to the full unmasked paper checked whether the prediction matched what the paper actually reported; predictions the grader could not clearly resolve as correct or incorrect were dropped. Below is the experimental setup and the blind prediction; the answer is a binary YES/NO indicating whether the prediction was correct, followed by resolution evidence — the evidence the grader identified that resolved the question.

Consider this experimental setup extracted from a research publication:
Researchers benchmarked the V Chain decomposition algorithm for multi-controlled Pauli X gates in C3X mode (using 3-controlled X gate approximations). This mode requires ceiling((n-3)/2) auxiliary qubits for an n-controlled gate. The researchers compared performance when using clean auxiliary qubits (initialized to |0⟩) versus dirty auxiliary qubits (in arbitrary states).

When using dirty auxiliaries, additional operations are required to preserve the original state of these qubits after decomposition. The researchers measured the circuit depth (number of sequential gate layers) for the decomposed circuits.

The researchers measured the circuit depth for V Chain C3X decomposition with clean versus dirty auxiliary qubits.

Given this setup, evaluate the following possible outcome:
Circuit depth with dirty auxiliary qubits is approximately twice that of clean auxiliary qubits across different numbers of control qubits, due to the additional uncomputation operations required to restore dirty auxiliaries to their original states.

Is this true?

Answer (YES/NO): YES